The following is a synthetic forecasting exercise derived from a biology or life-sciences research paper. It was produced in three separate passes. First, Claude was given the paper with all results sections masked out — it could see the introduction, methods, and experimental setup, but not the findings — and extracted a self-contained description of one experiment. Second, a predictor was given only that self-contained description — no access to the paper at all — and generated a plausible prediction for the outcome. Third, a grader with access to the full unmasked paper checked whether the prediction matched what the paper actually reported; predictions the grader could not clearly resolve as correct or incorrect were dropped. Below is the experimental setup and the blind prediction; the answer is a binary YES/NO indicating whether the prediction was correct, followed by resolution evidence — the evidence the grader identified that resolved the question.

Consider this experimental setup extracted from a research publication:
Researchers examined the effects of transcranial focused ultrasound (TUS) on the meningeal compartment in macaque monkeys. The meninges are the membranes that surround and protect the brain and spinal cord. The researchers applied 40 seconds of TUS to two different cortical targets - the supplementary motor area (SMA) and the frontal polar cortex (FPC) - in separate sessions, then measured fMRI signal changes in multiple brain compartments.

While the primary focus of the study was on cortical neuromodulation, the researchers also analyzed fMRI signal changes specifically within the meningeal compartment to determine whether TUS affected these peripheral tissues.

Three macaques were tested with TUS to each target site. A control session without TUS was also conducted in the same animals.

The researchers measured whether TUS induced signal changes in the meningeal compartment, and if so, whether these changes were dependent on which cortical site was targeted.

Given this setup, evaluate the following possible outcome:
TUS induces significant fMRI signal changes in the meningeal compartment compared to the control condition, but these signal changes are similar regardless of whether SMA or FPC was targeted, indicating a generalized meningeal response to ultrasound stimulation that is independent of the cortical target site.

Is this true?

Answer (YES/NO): YES